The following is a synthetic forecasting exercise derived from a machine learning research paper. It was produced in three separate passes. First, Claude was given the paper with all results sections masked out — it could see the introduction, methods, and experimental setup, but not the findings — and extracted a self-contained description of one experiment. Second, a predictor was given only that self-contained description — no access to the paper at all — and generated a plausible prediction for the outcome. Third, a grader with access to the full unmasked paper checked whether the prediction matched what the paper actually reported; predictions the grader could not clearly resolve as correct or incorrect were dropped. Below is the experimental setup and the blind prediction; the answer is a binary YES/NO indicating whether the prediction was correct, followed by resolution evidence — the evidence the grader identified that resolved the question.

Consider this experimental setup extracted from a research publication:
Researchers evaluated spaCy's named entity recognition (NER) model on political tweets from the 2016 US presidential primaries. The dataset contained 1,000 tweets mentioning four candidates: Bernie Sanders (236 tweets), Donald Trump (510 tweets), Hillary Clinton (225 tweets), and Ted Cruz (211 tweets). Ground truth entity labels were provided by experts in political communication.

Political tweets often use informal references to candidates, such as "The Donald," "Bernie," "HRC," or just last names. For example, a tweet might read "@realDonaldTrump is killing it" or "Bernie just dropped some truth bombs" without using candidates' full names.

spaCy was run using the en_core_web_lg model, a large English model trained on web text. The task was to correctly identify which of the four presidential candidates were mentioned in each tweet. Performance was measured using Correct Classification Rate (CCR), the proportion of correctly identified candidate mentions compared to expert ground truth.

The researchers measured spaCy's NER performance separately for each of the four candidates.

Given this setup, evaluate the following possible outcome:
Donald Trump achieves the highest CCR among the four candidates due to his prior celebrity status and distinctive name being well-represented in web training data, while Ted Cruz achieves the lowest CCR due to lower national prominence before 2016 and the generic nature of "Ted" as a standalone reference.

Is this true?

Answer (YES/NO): NO